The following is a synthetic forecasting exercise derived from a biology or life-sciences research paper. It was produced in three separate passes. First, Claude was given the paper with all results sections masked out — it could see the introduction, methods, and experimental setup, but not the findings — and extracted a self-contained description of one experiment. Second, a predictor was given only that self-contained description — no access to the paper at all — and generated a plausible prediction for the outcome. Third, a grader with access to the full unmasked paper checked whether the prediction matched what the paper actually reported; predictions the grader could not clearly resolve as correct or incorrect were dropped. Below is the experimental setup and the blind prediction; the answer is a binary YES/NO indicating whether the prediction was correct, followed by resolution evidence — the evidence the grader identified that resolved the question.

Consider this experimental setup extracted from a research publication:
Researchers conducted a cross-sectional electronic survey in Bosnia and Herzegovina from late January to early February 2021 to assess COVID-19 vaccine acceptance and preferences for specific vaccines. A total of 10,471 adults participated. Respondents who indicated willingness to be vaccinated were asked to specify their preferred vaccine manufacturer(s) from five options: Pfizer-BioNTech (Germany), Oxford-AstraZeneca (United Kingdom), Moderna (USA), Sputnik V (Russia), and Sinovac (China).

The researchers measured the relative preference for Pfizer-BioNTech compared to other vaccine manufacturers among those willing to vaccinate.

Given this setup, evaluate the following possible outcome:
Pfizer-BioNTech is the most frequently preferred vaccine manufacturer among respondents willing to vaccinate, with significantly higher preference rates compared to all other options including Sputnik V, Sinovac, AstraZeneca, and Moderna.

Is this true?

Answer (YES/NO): YES